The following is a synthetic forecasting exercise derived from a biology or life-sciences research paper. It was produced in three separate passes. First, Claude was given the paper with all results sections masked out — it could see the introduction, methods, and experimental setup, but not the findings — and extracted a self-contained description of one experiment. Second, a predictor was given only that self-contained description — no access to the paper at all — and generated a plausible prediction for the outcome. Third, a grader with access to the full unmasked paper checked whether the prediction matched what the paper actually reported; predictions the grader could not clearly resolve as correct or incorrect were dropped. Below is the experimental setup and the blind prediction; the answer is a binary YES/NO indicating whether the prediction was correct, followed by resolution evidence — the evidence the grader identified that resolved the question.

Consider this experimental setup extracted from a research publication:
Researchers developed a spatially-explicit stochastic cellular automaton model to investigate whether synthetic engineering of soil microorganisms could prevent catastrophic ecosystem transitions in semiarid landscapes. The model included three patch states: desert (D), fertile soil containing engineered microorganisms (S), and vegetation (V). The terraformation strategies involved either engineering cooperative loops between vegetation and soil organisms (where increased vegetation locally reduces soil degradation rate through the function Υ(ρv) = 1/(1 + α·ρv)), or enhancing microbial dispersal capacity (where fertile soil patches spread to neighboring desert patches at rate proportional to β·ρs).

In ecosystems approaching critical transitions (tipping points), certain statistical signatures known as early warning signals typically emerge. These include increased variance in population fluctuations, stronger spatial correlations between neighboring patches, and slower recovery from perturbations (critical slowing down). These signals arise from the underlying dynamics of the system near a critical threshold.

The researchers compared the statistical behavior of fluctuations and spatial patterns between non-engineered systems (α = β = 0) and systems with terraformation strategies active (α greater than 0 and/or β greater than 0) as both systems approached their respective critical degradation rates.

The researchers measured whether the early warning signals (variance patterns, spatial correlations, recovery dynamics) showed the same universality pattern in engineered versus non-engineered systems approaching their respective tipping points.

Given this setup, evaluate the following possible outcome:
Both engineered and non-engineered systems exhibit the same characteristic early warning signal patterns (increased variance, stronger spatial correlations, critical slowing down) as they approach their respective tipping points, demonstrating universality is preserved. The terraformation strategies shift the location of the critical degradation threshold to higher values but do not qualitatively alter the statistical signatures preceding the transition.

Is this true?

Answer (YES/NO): YES